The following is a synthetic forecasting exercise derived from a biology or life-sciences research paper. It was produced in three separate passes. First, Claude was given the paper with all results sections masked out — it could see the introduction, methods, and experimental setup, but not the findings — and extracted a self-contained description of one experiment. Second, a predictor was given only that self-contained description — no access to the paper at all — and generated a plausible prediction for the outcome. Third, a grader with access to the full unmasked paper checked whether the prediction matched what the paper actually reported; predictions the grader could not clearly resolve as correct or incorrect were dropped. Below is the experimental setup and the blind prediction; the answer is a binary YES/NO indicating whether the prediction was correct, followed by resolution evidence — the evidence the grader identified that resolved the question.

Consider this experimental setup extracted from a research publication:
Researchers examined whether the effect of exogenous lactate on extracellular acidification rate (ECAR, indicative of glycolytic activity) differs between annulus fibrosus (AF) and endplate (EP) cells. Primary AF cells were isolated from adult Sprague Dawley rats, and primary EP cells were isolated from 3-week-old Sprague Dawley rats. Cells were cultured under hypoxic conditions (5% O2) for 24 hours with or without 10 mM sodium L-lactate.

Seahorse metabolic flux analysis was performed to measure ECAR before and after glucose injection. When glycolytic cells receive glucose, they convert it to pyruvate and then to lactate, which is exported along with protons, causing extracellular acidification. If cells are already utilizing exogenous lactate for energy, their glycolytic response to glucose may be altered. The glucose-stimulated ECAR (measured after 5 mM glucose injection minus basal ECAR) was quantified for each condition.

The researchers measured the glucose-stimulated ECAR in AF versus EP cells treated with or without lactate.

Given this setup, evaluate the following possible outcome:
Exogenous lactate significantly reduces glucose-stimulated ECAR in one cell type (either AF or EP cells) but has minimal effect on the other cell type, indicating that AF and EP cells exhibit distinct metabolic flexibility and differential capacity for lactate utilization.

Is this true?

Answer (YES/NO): NO